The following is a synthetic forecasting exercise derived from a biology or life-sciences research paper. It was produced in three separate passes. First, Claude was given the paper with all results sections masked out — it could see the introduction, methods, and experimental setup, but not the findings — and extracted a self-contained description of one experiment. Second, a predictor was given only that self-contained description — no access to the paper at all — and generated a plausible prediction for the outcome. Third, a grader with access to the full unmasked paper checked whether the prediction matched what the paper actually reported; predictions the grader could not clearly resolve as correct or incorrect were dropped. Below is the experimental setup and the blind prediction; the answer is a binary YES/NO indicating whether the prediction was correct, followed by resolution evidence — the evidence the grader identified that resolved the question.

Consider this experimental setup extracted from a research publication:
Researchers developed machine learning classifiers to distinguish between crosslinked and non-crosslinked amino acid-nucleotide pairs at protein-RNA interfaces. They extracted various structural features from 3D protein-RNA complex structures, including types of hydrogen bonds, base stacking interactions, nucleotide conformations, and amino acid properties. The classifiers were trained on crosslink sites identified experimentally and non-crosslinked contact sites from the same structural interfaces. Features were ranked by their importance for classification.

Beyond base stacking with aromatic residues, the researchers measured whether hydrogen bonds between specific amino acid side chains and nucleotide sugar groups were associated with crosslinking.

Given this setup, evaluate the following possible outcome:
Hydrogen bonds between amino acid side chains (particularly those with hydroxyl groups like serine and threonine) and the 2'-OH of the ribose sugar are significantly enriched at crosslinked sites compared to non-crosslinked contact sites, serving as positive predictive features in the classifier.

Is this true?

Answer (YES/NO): NO